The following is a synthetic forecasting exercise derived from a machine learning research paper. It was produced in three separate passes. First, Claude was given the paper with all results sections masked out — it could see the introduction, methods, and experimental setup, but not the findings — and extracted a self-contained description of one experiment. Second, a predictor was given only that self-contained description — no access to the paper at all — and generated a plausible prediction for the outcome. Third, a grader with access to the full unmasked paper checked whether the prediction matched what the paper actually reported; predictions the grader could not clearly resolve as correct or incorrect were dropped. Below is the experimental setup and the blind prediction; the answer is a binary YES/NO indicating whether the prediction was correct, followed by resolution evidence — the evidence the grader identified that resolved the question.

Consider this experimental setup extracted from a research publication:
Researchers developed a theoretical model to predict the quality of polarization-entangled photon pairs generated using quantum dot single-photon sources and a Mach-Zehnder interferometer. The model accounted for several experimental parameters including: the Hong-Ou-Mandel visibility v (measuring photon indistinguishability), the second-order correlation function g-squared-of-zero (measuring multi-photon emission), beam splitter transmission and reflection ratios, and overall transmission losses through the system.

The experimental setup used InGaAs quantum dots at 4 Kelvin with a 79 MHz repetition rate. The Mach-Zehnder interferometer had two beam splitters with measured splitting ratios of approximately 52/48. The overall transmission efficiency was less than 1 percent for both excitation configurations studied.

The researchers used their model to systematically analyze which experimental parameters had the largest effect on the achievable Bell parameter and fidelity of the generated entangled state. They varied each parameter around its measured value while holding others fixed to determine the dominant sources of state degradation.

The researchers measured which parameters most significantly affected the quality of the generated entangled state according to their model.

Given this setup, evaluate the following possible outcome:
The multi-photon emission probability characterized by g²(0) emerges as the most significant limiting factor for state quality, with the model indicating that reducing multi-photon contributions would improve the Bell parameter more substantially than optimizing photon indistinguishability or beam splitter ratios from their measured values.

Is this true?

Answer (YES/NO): NO